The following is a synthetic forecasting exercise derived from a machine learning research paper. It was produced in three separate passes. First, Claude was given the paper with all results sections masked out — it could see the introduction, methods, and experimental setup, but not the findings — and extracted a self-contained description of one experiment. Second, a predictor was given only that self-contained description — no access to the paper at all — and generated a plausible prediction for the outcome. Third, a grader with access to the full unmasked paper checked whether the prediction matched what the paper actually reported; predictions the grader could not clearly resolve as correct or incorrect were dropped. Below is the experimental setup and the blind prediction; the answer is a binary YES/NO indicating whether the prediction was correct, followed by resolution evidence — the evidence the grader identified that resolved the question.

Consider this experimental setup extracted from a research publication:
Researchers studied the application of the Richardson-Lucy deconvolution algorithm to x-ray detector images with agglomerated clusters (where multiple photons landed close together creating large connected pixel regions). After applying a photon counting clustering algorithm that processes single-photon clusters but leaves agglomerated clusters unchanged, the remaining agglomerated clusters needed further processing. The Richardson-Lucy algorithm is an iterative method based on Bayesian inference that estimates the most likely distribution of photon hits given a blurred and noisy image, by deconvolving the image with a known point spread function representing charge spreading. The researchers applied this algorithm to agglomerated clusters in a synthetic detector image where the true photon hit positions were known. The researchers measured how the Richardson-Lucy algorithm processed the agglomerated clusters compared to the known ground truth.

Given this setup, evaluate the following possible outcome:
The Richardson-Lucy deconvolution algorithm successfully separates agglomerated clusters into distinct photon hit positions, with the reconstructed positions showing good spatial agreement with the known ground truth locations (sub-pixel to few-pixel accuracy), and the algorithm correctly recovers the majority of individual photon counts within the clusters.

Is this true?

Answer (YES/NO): YES